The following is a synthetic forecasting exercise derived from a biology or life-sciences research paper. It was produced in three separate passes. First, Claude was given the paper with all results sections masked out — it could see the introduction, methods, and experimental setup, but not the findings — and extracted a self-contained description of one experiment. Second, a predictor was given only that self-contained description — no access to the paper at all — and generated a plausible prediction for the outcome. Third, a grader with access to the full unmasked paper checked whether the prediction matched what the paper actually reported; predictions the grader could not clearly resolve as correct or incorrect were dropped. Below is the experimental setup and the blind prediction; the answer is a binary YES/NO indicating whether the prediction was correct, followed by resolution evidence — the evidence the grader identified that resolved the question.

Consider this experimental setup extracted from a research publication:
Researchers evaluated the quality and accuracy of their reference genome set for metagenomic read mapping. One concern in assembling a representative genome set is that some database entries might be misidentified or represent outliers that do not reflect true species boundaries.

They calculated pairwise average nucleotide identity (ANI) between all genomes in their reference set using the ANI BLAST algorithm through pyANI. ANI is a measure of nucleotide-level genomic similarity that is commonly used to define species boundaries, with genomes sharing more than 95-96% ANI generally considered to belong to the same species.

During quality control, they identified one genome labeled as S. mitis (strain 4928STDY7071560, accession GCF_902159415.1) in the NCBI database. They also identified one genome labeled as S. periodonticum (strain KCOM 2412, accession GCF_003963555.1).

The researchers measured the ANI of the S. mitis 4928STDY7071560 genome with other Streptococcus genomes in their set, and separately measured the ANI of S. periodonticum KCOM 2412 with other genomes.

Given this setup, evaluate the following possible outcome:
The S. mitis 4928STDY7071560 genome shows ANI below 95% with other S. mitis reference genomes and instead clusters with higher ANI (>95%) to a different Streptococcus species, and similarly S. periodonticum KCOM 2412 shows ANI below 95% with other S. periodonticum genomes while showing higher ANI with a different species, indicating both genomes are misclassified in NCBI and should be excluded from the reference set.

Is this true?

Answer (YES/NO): NO